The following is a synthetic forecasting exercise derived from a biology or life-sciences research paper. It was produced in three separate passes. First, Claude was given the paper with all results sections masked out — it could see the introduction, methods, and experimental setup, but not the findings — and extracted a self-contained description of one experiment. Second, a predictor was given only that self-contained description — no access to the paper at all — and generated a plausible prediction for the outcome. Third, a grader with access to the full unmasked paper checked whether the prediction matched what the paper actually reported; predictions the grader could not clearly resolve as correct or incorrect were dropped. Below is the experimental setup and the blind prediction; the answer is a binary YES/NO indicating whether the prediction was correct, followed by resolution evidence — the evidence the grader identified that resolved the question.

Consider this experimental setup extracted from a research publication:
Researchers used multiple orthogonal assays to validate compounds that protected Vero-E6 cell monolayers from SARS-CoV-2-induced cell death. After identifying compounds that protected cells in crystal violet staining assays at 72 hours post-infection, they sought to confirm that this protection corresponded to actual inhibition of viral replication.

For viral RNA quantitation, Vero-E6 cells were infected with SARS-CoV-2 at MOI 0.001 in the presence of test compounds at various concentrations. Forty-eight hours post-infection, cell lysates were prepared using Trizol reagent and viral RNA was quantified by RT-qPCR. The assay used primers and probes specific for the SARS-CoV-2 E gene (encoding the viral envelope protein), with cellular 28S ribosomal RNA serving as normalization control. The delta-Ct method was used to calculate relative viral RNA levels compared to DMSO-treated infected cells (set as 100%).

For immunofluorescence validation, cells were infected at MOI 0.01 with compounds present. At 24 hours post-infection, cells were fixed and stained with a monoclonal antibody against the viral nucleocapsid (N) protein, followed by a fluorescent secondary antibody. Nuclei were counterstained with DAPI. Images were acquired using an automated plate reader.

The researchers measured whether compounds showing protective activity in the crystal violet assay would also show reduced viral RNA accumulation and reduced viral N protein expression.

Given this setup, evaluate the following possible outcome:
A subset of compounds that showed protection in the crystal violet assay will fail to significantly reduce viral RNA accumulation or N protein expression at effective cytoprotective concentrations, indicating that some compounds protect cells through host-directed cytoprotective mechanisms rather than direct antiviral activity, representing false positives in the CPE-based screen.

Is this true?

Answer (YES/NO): YES